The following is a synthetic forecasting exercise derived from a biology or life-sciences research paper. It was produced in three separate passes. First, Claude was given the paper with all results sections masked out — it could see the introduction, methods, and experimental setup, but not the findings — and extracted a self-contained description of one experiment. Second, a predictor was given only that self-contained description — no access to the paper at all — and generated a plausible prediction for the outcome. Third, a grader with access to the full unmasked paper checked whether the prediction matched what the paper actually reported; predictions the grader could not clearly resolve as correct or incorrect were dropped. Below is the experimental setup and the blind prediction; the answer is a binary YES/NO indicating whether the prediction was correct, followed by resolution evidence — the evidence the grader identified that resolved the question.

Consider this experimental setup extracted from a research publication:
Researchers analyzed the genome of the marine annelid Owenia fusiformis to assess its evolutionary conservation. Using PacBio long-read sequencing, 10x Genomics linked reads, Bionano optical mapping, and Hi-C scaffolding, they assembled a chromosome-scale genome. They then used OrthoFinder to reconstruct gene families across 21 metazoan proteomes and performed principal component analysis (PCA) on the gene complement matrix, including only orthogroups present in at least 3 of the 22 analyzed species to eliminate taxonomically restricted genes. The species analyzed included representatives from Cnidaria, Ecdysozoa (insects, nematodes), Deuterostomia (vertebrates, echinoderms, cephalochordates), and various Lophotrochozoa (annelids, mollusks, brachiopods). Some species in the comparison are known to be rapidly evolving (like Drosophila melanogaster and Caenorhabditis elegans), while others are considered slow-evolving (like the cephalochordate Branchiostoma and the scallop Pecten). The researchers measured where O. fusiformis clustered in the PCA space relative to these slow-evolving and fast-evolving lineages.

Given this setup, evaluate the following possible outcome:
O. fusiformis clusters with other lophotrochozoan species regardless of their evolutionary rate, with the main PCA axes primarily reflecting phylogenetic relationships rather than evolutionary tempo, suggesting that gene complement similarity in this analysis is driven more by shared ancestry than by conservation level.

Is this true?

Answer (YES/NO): NO